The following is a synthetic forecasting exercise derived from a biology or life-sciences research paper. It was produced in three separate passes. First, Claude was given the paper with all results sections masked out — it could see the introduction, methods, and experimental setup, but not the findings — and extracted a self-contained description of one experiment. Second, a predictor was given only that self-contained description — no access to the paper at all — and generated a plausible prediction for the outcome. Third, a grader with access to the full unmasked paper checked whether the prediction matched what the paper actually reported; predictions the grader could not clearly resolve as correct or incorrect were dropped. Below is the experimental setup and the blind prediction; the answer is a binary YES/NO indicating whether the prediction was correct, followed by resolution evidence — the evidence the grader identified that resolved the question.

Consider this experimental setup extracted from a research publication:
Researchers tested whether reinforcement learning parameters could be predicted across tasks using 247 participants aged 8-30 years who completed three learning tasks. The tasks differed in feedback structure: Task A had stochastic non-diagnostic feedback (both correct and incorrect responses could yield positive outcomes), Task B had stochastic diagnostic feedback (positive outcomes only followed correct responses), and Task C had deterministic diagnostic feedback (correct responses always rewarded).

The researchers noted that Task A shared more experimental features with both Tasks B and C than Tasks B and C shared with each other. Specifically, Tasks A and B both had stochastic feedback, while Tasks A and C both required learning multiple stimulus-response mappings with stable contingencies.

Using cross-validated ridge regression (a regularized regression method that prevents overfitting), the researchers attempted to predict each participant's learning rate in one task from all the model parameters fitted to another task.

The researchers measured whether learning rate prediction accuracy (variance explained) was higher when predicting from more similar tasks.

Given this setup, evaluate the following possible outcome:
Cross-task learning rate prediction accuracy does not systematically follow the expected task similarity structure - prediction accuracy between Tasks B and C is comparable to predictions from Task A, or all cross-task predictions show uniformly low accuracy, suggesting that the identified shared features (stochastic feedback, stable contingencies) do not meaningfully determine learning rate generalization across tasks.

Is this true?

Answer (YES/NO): NO